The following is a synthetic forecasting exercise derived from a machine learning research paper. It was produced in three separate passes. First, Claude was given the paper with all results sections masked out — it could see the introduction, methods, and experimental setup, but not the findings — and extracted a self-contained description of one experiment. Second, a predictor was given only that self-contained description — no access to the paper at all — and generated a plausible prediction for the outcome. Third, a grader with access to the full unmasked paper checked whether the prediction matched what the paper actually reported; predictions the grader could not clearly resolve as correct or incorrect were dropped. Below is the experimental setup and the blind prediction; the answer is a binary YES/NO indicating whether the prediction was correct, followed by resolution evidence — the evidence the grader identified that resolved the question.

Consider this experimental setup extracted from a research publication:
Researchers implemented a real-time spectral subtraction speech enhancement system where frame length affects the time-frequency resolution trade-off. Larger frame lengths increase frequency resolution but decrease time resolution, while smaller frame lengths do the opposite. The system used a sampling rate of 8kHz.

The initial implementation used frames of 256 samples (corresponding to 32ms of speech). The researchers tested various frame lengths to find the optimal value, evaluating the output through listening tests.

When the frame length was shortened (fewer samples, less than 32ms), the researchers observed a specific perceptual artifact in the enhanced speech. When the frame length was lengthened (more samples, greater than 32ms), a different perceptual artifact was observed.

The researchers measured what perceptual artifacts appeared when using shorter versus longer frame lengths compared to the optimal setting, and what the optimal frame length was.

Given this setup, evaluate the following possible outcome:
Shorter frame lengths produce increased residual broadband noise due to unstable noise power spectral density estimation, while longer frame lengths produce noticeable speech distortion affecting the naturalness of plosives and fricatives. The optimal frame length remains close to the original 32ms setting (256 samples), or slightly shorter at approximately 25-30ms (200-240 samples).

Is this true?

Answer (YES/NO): NO